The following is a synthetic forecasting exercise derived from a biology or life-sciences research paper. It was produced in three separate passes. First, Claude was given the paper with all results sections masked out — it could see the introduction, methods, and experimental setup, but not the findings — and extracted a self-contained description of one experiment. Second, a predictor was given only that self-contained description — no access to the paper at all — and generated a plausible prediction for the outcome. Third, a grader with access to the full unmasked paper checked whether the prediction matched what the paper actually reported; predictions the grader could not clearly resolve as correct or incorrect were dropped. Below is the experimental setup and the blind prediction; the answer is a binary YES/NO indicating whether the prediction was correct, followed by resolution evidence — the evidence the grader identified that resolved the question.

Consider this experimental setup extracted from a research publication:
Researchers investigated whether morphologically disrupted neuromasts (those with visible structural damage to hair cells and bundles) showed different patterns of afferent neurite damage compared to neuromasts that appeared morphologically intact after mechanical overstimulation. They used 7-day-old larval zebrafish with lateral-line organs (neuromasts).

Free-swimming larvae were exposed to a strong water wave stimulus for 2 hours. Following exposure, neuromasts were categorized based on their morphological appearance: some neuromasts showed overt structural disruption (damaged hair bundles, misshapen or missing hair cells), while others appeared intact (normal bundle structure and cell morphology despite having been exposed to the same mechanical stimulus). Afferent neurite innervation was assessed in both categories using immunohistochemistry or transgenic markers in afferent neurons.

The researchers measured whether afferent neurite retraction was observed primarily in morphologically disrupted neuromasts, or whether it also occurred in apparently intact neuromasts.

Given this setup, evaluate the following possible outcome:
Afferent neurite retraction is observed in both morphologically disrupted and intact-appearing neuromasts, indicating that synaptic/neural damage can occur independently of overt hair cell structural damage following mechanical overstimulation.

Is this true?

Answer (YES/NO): NO